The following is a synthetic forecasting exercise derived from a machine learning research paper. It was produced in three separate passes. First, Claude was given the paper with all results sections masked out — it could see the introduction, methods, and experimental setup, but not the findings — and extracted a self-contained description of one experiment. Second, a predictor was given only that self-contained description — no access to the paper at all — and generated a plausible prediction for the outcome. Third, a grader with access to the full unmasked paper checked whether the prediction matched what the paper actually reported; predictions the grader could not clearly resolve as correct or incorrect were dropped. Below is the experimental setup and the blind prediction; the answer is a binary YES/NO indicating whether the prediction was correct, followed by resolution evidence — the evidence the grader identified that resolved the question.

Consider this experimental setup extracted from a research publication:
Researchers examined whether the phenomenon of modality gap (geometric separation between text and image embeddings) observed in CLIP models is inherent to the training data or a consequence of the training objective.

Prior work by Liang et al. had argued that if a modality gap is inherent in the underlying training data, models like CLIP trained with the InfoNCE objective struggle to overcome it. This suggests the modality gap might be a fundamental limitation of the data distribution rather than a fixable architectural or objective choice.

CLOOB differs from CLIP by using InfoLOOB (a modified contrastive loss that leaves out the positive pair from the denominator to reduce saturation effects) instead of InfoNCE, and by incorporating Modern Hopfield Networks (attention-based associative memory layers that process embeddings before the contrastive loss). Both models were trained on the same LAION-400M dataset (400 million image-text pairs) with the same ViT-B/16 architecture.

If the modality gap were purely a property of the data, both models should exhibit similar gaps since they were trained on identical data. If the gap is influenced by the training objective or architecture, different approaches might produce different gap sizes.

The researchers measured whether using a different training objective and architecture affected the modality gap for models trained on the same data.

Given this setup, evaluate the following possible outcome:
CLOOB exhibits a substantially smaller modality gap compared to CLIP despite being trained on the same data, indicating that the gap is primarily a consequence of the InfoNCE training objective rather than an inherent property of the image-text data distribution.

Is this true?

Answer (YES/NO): YES